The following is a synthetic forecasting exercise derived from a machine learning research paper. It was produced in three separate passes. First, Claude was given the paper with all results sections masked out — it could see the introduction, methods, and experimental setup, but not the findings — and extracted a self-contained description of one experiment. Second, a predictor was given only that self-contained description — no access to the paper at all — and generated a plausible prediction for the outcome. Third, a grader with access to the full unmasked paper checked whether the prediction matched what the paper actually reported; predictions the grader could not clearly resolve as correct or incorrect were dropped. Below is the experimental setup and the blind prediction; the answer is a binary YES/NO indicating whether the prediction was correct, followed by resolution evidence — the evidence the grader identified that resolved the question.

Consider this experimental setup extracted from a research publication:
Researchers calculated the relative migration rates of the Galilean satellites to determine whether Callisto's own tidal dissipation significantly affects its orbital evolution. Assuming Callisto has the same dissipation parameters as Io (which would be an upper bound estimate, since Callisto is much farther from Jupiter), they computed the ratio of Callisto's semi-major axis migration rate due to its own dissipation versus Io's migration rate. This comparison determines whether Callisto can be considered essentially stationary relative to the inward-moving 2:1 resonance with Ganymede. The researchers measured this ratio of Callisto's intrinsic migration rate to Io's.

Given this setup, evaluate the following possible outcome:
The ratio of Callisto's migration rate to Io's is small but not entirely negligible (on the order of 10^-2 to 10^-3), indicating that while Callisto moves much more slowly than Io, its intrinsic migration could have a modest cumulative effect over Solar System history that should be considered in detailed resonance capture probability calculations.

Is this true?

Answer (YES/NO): NO